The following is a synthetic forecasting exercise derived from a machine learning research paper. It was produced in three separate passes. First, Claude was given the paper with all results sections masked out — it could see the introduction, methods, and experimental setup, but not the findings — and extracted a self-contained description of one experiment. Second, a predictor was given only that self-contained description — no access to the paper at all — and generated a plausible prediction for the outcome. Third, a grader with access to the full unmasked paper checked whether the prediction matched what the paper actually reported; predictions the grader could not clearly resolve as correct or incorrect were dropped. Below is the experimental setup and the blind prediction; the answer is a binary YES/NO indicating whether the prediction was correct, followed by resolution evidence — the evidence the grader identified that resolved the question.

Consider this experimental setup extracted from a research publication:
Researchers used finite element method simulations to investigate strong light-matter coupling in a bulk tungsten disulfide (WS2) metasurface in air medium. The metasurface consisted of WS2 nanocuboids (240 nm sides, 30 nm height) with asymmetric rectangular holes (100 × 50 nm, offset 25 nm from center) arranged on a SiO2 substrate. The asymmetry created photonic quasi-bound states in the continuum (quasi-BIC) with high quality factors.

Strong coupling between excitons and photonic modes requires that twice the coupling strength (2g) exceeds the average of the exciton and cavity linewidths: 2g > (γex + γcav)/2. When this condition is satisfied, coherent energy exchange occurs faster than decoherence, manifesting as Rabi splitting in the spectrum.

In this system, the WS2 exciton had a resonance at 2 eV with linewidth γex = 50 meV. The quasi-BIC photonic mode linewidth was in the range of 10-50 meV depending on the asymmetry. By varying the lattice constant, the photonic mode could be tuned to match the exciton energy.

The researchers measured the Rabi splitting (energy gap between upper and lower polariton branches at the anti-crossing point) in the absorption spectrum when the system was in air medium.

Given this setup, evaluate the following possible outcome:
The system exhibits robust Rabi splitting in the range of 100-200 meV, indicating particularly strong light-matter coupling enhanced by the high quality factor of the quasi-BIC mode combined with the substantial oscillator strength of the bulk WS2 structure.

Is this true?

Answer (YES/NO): YES